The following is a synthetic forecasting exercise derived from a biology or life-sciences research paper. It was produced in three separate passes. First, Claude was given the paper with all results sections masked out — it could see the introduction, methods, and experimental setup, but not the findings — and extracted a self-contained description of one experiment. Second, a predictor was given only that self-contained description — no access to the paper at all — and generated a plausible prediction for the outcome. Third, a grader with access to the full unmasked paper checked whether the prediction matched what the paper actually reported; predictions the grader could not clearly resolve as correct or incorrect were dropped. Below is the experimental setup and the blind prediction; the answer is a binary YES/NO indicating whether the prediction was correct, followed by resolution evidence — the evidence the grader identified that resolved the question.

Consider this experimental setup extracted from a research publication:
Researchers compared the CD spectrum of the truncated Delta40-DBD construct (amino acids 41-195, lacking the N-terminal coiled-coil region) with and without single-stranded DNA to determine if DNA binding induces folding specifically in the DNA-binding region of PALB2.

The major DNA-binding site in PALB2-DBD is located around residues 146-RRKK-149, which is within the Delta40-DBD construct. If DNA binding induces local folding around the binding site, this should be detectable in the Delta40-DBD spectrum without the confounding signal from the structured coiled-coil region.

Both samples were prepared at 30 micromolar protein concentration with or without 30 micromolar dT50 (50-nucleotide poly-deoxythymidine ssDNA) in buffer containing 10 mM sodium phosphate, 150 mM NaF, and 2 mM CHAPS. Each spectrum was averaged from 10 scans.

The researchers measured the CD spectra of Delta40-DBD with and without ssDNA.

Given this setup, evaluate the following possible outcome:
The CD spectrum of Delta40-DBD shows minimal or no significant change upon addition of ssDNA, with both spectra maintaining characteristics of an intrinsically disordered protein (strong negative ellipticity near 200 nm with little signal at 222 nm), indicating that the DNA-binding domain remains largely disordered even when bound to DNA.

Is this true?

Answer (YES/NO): YES